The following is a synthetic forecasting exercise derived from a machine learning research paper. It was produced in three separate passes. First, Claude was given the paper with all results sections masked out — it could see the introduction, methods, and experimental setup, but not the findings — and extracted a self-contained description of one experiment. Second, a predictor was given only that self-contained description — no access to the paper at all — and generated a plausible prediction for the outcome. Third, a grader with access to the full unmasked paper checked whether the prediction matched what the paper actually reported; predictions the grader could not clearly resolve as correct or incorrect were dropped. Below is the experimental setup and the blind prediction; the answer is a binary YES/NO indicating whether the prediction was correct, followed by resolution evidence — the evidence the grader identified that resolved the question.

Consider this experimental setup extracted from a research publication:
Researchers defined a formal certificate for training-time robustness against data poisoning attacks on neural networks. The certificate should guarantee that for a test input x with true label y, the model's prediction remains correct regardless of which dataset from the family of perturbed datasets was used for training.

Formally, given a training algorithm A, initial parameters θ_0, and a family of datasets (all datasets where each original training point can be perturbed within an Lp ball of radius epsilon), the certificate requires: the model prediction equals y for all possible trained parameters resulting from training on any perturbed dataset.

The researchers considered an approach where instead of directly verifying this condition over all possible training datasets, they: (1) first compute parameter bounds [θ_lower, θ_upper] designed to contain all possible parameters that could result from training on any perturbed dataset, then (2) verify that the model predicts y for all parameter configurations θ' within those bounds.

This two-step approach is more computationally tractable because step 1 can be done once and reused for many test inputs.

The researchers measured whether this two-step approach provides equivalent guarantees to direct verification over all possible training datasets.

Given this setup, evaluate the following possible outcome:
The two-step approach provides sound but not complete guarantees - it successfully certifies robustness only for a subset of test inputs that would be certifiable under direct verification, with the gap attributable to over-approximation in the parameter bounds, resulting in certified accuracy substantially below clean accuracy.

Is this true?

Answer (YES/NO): YES